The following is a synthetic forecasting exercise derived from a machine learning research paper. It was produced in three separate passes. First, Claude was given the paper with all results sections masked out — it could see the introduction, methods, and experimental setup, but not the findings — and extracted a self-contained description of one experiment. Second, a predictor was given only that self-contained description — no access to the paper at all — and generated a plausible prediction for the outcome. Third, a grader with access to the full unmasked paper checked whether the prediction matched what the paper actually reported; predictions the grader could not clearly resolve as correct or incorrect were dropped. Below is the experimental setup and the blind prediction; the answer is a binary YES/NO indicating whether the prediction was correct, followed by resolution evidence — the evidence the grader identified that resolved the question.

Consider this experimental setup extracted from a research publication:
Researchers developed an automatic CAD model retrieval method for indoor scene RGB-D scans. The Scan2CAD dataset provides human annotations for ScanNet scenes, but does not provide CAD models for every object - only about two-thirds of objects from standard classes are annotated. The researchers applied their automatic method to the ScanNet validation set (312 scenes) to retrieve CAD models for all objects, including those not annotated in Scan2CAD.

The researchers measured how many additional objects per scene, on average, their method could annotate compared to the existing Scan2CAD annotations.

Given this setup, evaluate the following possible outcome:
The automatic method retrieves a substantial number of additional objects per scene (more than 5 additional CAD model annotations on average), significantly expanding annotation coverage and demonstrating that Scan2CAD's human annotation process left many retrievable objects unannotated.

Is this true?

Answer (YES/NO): NO